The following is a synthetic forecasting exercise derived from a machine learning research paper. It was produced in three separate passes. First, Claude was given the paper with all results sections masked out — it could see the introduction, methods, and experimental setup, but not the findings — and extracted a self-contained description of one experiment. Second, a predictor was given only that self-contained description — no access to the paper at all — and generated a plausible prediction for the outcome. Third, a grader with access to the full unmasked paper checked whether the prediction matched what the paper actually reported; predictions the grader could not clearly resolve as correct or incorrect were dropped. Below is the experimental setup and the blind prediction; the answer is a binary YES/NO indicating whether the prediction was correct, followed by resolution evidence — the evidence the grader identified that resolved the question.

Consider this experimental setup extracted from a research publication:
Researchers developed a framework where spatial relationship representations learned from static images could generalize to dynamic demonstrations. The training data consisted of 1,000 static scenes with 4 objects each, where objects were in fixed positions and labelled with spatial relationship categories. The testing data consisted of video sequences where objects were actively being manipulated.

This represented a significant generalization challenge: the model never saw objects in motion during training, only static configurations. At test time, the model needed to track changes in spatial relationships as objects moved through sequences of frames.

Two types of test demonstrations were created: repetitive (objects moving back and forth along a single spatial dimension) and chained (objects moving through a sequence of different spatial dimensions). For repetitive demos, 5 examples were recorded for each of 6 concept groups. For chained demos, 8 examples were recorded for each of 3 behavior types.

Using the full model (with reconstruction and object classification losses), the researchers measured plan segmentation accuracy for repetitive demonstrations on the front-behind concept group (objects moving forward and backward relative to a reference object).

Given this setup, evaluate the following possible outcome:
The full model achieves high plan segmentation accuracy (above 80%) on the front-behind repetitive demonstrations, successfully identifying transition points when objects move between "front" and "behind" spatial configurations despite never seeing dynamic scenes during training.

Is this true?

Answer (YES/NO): YES